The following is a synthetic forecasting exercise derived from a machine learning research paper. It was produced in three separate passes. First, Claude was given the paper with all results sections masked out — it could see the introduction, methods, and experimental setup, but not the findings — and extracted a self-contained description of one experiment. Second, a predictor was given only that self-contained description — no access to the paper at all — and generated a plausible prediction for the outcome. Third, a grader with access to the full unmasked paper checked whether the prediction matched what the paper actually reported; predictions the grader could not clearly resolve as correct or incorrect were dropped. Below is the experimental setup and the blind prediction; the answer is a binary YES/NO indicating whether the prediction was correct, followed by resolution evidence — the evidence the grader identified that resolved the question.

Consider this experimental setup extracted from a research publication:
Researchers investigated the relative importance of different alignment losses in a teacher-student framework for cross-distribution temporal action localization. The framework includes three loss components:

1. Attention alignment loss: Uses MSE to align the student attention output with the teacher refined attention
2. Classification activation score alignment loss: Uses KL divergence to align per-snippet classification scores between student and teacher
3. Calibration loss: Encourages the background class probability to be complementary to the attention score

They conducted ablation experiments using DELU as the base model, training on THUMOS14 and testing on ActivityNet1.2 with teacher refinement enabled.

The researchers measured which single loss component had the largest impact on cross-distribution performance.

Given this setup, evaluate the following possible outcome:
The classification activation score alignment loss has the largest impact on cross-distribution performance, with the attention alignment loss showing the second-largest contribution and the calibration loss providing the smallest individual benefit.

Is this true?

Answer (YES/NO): NO